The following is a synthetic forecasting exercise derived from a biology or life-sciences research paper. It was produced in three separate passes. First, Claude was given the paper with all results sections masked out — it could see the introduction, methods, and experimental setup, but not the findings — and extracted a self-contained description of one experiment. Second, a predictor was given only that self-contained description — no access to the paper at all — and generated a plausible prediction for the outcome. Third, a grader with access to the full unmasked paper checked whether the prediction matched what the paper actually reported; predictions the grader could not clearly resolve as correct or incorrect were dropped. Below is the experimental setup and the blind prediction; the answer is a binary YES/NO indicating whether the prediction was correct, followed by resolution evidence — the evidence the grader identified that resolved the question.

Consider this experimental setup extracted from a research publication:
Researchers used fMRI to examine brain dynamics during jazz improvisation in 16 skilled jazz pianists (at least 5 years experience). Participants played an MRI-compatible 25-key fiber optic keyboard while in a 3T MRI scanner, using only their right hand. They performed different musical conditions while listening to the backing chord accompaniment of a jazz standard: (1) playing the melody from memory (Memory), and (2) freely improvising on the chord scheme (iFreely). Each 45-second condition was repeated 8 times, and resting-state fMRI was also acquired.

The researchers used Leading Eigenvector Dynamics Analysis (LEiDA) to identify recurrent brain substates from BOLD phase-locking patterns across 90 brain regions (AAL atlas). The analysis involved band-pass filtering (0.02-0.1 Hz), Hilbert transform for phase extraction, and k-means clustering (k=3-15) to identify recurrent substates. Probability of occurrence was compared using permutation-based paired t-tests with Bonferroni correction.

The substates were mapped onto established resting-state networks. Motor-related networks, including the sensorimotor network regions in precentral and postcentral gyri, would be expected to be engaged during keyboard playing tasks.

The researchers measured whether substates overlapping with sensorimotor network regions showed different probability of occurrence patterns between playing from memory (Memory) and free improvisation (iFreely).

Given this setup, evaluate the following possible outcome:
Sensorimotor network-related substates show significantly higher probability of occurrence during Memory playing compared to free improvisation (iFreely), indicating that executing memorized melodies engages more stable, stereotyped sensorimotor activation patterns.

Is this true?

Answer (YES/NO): NO